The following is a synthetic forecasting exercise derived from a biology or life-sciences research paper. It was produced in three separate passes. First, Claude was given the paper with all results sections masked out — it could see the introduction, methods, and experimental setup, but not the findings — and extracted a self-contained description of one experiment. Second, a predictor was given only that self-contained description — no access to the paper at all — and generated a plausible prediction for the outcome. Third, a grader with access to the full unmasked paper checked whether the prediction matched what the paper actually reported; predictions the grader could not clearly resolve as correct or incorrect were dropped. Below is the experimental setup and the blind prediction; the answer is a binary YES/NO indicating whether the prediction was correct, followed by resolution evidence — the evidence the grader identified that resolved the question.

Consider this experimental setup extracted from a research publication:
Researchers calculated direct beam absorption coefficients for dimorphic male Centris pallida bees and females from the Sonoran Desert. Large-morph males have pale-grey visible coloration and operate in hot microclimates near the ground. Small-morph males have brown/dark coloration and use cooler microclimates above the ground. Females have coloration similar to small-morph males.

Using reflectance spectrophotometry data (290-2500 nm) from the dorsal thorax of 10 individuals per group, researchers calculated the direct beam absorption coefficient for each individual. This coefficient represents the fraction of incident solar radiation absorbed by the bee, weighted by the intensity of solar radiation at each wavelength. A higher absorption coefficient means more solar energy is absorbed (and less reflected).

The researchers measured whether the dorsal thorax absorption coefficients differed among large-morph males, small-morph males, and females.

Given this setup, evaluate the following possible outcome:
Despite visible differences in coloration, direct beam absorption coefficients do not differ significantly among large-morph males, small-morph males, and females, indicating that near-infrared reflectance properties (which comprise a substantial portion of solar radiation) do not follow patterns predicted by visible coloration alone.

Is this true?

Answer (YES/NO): NO